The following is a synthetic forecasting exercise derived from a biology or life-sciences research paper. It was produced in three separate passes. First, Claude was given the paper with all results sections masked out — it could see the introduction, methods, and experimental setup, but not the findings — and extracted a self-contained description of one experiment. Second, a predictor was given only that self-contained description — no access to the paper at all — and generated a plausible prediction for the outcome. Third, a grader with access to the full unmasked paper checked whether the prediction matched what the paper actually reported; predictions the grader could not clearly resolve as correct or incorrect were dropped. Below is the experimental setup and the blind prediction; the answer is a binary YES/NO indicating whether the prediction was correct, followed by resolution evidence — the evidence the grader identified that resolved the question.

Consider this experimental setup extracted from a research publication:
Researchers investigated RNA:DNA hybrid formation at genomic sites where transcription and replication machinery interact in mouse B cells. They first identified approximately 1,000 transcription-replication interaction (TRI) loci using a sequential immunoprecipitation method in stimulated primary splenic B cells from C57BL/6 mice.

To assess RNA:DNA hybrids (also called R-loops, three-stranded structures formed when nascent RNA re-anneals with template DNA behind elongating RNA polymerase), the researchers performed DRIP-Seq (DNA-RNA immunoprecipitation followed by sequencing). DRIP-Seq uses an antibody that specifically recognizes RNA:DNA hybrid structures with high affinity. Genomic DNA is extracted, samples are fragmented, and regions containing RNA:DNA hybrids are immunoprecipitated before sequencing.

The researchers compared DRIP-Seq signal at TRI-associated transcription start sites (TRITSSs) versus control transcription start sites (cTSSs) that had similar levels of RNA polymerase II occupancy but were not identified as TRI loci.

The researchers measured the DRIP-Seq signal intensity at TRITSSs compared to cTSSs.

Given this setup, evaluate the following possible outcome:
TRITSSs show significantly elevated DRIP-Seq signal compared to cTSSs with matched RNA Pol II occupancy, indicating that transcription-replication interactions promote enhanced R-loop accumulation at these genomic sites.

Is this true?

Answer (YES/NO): YES